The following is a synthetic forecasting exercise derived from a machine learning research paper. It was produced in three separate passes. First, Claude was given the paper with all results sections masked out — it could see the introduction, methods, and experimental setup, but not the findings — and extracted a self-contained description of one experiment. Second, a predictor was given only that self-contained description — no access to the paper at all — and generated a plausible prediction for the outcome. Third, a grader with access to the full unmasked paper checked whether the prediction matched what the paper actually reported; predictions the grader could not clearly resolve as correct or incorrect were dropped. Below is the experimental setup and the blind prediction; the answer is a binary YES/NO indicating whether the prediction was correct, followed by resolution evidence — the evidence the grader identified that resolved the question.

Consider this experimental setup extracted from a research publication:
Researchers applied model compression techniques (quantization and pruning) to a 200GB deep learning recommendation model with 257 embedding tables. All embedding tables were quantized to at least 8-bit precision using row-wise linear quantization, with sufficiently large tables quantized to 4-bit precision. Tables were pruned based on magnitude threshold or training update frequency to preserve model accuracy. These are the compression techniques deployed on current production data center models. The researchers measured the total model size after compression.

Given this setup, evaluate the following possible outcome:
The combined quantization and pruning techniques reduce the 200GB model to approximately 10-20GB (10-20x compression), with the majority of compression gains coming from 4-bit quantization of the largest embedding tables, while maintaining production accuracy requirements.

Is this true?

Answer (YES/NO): NO